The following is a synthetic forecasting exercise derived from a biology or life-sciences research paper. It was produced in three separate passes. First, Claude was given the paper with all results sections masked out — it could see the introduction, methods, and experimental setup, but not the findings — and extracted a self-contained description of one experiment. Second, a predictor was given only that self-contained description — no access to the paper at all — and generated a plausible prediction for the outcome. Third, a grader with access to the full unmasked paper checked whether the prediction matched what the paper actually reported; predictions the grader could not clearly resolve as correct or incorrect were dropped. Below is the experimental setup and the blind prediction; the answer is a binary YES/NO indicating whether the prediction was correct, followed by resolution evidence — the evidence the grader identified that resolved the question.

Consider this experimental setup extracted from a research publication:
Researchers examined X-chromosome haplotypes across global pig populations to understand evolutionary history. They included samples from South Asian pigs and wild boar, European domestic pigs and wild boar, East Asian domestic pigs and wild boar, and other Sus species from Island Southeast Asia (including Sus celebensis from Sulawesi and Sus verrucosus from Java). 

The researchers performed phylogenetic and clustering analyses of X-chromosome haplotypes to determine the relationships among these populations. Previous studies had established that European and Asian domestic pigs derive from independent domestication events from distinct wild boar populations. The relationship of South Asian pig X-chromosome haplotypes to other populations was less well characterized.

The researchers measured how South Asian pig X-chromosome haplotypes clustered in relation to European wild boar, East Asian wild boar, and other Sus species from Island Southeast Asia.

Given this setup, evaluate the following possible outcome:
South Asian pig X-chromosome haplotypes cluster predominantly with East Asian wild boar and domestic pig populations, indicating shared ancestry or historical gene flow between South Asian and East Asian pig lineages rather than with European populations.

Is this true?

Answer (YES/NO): NO